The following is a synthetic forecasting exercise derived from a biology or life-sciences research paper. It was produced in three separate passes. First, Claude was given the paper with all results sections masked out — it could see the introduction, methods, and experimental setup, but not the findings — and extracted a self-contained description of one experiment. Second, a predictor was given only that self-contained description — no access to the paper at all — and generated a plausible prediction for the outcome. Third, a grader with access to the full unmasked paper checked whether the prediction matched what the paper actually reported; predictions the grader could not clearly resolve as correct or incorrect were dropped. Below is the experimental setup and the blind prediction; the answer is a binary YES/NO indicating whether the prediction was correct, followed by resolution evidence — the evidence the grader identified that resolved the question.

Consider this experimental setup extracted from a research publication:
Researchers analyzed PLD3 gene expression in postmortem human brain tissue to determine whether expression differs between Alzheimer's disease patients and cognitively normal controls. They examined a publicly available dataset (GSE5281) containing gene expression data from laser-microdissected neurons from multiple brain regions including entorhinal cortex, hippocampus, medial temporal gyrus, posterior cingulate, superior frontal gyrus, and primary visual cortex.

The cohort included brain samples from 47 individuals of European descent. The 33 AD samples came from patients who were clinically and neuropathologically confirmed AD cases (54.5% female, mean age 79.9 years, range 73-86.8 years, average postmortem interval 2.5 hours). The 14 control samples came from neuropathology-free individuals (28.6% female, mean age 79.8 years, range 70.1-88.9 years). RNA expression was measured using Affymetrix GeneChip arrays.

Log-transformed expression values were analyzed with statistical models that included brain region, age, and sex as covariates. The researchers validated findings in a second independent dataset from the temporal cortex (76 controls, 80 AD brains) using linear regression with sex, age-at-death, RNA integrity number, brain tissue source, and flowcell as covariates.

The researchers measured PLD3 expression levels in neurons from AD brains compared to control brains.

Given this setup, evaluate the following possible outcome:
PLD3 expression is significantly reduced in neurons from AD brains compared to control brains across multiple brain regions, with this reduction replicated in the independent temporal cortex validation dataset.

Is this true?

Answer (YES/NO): YES